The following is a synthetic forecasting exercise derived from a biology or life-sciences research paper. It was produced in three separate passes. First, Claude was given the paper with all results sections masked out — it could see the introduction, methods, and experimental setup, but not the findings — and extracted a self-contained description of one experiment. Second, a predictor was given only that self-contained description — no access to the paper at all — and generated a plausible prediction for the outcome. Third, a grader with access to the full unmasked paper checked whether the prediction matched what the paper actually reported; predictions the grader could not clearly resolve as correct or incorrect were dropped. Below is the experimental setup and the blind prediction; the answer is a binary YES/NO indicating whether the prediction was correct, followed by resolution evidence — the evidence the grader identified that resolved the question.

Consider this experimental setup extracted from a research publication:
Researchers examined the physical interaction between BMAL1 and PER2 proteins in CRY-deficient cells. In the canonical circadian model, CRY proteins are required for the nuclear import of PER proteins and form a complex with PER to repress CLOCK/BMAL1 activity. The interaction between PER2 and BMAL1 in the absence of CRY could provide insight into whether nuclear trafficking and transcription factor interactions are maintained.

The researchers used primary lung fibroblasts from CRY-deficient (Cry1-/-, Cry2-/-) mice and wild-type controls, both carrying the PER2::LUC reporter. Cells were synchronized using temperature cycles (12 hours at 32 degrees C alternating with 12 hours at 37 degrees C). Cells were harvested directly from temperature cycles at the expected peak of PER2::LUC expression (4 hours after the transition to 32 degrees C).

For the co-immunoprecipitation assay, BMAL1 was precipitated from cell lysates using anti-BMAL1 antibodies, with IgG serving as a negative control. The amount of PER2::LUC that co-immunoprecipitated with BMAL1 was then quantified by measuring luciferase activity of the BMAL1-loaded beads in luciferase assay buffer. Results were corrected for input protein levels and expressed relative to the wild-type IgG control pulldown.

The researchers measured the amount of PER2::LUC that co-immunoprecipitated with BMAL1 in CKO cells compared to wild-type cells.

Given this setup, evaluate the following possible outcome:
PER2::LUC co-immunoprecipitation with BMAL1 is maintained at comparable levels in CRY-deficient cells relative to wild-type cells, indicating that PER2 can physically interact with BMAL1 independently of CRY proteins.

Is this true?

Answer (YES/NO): NO